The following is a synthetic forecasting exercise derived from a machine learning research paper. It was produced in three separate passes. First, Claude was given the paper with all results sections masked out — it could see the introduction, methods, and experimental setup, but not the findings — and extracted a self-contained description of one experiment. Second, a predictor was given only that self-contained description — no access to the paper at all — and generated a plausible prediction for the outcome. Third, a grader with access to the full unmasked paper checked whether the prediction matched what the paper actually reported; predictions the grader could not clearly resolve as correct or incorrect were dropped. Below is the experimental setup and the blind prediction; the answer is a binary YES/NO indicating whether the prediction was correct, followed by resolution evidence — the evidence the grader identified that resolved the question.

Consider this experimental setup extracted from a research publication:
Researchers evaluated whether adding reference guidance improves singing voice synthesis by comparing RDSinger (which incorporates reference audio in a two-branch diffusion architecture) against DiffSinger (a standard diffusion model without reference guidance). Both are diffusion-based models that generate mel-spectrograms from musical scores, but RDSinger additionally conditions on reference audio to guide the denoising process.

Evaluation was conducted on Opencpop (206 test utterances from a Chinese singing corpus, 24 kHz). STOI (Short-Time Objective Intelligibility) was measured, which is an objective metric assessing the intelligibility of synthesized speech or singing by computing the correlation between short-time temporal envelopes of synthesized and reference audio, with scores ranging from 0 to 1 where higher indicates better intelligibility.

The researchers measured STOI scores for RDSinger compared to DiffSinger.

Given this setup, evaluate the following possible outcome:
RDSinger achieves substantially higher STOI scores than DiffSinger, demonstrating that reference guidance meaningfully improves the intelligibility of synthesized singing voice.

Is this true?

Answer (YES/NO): YES